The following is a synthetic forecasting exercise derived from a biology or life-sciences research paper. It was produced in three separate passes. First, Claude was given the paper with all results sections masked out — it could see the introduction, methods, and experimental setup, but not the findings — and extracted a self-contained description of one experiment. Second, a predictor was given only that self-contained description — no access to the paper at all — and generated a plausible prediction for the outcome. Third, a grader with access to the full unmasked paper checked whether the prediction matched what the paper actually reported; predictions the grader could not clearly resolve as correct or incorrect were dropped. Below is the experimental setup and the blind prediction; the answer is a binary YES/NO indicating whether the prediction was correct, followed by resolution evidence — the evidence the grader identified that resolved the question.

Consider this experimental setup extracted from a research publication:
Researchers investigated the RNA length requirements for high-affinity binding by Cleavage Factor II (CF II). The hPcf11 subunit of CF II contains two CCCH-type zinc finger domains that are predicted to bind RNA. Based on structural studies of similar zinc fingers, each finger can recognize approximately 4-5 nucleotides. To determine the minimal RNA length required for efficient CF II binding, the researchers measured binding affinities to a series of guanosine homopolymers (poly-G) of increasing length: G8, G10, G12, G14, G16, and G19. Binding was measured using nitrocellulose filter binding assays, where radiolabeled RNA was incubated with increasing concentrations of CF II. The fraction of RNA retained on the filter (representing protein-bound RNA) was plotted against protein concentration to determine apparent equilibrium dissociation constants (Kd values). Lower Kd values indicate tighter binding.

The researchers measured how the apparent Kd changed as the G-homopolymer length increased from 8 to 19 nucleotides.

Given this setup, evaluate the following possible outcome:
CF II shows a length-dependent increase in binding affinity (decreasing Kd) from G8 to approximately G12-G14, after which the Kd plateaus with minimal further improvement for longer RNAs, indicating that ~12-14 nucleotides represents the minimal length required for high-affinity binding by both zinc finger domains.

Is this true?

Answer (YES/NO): YES